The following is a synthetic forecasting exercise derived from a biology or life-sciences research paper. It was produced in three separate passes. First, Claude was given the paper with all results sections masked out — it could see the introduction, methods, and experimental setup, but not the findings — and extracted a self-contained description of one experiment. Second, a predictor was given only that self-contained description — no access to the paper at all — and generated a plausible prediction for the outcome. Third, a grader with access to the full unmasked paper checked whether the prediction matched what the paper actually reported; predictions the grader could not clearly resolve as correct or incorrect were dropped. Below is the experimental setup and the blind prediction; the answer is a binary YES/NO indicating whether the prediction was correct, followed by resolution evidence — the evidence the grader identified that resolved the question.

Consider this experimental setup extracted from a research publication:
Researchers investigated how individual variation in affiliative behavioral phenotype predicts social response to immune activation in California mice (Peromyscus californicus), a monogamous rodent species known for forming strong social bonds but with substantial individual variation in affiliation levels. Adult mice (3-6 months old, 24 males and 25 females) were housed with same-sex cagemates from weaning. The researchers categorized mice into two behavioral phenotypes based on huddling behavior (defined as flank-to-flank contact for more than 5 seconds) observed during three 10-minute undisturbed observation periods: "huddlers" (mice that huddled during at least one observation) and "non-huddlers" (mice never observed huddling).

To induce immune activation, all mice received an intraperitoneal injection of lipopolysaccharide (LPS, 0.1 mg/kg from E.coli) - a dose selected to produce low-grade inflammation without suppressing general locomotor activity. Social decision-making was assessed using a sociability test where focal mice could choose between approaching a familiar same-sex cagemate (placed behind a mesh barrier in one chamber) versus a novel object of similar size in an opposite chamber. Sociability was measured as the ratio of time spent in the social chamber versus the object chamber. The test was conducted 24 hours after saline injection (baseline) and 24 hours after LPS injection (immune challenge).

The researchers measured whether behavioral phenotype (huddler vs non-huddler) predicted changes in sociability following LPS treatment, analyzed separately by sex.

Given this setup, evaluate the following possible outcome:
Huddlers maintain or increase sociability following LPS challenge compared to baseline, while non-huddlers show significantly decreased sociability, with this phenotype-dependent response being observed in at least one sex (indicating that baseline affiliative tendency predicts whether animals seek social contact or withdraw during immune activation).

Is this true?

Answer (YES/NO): NO